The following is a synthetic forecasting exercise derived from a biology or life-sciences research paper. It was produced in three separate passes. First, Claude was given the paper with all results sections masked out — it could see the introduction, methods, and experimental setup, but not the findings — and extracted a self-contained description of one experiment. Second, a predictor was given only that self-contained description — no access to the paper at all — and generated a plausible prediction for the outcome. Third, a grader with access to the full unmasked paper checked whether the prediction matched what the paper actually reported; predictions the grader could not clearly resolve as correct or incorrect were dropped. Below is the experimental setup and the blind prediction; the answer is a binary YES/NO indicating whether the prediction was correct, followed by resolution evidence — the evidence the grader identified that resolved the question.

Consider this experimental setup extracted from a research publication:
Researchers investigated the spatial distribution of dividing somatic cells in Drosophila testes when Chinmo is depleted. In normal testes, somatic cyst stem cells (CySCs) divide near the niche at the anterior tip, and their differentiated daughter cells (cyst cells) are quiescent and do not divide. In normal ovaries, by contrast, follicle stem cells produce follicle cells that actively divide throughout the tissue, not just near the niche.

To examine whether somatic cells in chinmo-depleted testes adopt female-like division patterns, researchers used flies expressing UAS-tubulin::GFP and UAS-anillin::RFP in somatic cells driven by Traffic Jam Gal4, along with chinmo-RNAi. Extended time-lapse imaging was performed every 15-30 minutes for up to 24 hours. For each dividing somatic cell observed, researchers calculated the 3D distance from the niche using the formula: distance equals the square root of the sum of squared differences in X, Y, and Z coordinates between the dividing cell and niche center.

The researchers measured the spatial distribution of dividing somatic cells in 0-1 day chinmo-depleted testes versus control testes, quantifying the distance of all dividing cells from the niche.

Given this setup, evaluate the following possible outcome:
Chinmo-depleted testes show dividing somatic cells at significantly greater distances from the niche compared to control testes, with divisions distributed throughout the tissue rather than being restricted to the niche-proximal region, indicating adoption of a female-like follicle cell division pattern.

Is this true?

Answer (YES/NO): YES